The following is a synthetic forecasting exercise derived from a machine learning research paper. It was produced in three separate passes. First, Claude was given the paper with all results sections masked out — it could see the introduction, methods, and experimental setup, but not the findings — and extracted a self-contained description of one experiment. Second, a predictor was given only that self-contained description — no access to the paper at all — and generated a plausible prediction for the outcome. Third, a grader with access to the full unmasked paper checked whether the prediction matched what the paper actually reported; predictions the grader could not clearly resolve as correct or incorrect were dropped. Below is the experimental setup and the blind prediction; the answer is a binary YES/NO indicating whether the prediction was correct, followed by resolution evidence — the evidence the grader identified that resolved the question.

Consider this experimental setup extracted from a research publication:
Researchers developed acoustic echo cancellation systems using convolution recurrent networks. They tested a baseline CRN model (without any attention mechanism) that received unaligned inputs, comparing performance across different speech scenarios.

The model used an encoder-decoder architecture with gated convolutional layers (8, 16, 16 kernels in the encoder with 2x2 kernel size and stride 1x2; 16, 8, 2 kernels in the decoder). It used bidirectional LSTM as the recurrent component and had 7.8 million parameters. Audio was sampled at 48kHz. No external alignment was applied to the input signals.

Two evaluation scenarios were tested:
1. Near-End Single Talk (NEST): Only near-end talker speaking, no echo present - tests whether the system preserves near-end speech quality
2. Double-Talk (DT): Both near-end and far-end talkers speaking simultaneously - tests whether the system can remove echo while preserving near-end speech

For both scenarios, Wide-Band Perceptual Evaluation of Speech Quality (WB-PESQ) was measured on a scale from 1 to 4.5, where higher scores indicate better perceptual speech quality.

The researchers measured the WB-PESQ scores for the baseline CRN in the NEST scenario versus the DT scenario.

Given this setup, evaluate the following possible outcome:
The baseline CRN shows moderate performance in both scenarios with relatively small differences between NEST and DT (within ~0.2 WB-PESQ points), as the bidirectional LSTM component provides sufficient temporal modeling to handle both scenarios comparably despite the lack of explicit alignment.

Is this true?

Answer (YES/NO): NO